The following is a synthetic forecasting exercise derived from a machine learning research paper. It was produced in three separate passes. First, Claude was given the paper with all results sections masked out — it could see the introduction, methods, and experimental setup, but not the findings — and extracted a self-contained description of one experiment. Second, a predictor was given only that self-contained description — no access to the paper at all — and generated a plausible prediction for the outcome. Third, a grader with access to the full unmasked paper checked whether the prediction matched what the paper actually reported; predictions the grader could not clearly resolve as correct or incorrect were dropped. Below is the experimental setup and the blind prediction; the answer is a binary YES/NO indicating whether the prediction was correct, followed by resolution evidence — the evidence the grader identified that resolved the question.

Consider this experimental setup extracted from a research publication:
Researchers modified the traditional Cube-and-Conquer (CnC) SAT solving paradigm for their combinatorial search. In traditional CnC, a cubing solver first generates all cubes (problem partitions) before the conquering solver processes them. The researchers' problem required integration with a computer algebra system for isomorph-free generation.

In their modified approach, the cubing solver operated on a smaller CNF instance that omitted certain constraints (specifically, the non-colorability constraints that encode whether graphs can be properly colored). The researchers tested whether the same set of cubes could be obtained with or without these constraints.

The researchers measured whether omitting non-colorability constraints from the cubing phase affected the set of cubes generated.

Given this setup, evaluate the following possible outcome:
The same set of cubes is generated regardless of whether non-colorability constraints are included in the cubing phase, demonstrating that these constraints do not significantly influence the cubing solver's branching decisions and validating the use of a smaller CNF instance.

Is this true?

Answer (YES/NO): YES